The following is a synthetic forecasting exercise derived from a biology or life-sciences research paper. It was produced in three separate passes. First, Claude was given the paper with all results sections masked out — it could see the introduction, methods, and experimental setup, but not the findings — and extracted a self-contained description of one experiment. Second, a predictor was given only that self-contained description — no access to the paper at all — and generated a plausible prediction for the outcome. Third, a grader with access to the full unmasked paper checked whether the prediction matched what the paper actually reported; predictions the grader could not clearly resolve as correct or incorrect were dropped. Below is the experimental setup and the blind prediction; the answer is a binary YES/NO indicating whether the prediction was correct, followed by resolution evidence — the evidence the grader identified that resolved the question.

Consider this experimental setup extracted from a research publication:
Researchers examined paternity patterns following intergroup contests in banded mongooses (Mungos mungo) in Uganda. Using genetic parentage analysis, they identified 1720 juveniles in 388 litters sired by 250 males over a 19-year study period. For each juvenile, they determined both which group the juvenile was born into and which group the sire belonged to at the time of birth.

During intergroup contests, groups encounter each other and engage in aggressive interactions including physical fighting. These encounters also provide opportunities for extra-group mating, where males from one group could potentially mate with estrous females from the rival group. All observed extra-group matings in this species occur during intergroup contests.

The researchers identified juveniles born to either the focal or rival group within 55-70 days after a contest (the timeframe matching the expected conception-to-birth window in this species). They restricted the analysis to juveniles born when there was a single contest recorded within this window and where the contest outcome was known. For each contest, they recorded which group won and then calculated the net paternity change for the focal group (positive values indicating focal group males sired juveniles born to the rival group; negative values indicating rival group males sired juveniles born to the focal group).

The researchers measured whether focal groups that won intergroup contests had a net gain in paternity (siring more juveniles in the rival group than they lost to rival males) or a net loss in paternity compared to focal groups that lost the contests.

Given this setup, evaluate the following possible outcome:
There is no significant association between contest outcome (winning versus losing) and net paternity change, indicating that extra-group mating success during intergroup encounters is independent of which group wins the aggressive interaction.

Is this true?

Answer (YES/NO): NO